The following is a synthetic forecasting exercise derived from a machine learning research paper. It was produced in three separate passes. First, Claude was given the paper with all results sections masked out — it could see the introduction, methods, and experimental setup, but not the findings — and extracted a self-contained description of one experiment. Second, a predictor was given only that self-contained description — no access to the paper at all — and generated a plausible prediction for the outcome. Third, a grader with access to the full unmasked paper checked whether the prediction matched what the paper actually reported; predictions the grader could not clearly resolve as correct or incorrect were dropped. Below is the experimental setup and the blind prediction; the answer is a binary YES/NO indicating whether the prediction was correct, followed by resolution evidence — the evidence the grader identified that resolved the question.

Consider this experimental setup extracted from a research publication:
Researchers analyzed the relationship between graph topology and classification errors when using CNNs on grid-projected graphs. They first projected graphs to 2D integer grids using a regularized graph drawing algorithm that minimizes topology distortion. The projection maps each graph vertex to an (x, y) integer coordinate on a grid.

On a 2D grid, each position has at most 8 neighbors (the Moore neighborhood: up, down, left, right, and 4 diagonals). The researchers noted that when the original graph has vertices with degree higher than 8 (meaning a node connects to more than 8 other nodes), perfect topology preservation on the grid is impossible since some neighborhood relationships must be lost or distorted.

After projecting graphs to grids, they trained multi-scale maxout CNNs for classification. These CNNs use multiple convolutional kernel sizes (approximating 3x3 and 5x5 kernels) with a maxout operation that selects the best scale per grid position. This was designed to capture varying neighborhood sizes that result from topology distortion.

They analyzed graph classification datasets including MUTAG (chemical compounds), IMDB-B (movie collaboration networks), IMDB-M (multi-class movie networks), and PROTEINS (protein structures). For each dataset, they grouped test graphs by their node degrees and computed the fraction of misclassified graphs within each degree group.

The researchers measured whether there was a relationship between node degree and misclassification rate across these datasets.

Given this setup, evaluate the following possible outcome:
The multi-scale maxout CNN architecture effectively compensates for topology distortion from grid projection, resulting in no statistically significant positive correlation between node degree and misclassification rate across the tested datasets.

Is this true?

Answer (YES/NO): NO